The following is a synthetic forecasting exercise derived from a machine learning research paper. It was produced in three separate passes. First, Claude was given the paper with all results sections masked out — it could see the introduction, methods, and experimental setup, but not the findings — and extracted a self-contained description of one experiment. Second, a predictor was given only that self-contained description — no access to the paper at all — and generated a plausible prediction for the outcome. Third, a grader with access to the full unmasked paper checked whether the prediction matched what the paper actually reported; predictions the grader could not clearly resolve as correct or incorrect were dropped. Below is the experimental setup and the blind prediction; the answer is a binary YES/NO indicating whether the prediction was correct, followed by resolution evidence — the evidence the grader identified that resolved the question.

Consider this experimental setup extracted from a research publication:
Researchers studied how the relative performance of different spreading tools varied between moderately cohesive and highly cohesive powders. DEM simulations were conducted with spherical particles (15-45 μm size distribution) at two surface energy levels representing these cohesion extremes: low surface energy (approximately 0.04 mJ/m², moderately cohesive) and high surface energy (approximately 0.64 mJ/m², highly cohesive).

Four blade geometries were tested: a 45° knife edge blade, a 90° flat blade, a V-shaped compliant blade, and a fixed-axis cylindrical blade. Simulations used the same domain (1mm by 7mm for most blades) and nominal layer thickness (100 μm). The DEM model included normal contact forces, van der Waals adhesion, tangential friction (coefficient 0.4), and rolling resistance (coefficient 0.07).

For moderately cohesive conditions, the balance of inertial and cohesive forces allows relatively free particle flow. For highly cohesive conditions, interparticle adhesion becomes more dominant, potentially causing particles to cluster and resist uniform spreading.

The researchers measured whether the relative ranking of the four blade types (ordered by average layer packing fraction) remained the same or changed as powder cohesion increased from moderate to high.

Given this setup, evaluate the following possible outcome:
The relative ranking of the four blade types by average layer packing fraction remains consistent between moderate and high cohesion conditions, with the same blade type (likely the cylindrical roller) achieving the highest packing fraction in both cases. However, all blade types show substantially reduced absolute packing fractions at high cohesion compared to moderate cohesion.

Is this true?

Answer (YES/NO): NO